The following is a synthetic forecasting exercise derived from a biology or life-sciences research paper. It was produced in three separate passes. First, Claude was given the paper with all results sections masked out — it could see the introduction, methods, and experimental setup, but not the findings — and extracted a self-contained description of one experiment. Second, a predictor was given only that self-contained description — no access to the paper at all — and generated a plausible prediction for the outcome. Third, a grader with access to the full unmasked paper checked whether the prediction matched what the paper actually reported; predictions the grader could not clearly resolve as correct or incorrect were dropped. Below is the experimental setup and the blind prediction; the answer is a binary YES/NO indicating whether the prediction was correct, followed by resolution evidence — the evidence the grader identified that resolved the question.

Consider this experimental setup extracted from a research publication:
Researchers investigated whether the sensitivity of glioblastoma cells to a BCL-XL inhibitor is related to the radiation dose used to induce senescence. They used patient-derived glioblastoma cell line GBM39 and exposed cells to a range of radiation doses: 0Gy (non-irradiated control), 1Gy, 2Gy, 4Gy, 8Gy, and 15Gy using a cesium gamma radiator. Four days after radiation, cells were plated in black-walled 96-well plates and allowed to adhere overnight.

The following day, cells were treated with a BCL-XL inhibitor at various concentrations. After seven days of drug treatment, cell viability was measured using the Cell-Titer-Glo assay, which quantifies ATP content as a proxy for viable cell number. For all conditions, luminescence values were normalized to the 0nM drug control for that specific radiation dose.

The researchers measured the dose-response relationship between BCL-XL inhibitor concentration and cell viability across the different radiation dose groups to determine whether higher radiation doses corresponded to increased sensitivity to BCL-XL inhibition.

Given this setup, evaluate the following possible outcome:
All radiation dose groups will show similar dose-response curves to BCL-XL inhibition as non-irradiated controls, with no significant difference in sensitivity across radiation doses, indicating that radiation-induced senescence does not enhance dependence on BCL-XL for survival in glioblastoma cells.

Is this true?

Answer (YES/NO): NO